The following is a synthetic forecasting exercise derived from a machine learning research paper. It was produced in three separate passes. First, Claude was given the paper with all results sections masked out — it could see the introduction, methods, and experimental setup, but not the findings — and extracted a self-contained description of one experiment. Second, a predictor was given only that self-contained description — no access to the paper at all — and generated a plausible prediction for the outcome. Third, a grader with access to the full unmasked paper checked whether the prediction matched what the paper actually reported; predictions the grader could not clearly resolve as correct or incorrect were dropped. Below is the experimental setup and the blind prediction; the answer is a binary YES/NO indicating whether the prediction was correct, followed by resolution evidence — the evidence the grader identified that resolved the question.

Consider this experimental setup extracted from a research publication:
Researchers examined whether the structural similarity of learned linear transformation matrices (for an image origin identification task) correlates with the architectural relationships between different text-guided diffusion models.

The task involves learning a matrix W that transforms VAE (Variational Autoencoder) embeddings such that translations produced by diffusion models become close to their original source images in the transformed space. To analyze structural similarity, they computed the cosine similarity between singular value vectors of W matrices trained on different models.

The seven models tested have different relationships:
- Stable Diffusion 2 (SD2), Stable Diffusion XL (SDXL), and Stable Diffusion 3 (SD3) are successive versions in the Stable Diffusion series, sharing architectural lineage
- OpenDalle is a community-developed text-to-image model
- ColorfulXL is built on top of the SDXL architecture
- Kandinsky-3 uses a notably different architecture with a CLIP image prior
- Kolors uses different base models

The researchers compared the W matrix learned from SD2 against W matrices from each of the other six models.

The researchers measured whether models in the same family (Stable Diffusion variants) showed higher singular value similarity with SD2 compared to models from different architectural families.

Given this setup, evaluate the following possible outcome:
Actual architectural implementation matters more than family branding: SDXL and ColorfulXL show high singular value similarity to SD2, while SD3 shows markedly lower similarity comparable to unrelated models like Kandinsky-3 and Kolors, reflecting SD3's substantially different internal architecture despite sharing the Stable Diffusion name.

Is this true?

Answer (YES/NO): NO